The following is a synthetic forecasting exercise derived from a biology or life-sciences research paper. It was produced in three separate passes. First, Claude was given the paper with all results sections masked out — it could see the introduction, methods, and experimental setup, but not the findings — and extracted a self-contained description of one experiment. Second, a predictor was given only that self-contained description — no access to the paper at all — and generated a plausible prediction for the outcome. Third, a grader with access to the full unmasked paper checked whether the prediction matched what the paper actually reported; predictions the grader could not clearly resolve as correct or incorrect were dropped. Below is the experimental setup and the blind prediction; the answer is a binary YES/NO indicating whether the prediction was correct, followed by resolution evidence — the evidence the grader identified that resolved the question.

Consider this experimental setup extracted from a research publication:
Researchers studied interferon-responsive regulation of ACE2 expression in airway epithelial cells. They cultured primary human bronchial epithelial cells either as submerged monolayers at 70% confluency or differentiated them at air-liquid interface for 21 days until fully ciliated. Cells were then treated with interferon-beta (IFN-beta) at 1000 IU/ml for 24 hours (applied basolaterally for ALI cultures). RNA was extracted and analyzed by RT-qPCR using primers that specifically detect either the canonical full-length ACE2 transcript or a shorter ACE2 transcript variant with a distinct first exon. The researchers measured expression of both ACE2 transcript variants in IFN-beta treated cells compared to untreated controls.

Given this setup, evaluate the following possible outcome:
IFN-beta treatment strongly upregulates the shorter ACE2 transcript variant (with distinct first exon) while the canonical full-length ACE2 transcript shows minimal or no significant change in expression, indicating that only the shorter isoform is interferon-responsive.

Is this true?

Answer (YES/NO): YES